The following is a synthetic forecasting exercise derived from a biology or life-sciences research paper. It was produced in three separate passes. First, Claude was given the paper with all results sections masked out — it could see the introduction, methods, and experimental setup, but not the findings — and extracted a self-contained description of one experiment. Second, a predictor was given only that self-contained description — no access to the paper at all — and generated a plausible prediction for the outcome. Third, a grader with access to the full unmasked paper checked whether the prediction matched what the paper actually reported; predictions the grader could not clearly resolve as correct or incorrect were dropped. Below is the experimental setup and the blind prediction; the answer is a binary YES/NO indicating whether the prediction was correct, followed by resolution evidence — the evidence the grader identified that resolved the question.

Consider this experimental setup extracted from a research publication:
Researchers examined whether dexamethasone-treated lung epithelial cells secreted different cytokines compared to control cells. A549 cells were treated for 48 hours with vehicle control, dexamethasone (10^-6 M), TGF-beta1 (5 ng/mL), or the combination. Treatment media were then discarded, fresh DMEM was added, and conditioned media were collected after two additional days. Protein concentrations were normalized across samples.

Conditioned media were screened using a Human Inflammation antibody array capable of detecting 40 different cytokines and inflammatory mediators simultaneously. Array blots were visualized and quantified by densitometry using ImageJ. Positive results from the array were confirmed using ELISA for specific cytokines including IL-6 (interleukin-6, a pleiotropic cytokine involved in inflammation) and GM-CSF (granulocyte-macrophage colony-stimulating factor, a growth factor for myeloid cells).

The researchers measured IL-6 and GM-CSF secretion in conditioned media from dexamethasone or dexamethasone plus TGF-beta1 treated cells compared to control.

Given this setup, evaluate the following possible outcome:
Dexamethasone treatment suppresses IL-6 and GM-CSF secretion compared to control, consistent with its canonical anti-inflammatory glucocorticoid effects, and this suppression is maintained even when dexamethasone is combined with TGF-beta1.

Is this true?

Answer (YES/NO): NO